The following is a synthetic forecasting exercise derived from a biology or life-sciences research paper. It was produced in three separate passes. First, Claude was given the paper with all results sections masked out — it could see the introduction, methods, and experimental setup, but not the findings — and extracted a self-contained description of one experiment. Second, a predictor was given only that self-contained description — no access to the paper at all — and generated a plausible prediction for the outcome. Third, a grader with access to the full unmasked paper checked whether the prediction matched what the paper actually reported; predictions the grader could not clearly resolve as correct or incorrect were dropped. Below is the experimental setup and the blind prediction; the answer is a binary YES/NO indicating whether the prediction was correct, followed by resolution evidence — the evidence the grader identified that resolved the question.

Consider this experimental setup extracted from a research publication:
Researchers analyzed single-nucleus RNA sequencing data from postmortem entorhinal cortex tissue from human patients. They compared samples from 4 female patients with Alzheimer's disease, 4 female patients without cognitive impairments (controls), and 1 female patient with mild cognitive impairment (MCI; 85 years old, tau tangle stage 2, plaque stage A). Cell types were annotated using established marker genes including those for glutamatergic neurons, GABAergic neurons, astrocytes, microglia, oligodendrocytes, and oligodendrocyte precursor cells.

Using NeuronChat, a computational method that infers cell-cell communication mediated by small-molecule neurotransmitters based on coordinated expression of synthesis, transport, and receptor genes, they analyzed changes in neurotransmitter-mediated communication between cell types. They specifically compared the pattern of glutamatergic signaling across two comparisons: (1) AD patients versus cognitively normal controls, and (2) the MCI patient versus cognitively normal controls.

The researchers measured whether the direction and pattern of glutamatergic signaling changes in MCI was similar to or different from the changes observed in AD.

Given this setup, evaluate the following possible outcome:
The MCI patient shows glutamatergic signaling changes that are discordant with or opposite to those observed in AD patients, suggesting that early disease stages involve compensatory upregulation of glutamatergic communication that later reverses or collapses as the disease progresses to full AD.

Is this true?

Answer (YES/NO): NO